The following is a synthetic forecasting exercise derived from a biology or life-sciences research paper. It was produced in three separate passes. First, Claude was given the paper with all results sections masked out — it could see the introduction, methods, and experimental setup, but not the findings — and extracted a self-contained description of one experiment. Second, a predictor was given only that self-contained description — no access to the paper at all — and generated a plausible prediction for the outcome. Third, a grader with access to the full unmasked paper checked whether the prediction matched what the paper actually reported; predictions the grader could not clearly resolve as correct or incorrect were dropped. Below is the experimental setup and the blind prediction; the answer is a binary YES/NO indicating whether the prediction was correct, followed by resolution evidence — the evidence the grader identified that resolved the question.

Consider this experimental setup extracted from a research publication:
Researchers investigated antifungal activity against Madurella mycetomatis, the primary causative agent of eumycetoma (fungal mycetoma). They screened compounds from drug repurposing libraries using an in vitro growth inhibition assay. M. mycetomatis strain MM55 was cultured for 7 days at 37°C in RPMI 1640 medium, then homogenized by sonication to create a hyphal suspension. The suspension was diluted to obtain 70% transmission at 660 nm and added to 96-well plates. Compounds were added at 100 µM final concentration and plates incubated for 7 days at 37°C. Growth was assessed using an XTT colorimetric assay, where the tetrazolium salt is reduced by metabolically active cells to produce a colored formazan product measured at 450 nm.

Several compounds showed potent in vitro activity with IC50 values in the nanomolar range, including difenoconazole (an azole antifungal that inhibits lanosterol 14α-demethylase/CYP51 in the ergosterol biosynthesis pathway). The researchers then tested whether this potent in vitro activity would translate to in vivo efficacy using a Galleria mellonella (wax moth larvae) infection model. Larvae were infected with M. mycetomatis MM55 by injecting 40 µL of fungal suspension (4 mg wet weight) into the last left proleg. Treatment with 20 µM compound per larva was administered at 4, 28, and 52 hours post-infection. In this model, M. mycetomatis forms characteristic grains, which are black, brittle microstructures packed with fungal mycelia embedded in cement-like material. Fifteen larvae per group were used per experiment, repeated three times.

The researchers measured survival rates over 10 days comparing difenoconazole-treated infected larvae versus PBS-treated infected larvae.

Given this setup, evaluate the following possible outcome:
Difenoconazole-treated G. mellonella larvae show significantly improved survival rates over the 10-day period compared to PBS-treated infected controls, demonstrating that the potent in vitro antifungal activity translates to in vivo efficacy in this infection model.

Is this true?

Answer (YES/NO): NO